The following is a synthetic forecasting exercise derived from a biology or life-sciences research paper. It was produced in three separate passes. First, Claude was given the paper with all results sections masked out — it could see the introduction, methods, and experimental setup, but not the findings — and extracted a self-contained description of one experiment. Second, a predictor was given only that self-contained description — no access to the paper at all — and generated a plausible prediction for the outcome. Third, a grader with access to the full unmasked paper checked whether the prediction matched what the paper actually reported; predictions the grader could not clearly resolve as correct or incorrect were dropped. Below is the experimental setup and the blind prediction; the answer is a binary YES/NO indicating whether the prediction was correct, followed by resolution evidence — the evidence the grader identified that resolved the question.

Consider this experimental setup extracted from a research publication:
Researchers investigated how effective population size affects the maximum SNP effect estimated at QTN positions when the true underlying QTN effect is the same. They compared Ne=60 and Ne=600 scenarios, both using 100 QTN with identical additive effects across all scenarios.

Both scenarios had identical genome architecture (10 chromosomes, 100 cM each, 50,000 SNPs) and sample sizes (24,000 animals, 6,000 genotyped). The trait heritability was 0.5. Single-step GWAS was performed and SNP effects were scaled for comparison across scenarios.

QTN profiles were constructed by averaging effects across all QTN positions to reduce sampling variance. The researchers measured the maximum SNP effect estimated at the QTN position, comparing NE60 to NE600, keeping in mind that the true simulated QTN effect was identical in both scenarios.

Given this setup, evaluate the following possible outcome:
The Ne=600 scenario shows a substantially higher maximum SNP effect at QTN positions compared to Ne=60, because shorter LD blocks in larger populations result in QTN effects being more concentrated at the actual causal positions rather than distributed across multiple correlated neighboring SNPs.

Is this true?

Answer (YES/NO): NO